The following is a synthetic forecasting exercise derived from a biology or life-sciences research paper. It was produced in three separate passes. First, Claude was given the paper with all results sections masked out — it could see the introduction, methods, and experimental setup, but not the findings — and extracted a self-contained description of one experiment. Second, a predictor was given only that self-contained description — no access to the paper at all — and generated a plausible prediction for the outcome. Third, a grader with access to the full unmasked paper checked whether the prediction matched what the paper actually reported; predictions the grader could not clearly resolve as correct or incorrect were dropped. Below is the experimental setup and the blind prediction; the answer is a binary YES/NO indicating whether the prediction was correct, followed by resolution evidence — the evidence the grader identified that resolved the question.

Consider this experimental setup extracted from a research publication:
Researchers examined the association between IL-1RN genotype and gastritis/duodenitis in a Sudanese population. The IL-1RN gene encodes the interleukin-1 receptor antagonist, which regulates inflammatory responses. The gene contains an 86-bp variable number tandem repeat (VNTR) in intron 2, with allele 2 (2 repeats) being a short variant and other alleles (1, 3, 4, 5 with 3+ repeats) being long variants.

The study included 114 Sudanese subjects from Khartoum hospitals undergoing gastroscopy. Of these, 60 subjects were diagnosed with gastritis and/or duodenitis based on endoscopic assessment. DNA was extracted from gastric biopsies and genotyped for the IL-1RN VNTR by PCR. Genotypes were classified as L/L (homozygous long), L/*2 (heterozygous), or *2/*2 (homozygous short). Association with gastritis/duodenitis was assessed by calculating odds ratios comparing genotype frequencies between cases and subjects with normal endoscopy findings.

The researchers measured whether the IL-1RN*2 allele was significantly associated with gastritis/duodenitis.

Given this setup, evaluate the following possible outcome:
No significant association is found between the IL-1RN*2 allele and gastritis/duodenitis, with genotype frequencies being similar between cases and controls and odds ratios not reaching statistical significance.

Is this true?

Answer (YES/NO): YES